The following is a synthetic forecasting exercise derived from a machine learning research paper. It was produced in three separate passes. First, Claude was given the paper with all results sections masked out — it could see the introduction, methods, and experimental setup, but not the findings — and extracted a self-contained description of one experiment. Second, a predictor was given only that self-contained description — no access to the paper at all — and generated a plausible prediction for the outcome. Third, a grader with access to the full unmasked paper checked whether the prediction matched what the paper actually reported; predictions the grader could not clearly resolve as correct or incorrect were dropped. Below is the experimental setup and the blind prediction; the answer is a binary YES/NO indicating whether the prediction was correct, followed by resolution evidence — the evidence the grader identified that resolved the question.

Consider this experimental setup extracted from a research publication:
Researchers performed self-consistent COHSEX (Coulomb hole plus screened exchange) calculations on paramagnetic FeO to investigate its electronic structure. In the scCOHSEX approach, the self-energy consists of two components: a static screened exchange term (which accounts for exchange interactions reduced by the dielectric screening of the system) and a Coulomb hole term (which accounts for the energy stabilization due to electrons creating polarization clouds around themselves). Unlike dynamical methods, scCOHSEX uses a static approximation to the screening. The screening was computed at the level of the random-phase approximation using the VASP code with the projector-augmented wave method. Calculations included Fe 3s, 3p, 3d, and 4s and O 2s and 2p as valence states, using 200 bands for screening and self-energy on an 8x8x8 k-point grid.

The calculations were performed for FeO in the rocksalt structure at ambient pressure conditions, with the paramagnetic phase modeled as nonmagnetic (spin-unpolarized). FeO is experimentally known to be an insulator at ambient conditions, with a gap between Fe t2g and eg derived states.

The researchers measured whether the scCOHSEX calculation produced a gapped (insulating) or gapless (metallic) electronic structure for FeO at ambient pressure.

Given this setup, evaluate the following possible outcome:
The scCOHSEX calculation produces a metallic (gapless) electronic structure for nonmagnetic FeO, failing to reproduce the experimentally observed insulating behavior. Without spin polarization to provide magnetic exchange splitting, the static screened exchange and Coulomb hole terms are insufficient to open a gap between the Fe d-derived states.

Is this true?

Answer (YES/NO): NO